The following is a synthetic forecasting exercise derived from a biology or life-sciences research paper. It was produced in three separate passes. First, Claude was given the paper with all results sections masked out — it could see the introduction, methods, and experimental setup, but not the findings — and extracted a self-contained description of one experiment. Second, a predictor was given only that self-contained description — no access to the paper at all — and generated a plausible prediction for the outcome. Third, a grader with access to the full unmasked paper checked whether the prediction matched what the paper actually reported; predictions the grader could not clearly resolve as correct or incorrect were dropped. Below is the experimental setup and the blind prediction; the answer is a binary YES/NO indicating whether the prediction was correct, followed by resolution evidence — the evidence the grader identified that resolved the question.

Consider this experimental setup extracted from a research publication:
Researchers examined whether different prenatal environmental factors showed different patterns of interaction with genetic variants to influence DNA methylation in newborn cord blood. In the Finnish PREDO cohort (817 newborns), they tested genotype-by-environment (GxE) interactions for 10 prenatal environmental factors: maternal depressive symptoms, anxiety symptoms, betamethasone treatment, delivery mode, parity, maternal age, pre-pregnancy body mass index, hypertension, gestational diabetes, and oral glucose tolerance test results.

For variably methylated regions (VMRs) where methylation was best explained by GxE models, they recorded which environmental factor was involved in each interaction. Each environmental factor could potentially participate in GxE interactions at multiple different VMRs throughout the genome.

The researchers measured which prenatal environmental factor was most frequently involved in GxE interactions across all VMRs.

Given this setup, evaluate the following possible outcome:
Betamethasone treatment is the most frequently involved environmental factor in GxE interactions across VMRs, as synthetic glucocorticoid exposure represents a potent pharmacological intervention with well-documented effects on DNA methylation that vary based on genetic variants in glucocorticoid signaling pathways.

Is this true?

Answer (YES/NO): NO